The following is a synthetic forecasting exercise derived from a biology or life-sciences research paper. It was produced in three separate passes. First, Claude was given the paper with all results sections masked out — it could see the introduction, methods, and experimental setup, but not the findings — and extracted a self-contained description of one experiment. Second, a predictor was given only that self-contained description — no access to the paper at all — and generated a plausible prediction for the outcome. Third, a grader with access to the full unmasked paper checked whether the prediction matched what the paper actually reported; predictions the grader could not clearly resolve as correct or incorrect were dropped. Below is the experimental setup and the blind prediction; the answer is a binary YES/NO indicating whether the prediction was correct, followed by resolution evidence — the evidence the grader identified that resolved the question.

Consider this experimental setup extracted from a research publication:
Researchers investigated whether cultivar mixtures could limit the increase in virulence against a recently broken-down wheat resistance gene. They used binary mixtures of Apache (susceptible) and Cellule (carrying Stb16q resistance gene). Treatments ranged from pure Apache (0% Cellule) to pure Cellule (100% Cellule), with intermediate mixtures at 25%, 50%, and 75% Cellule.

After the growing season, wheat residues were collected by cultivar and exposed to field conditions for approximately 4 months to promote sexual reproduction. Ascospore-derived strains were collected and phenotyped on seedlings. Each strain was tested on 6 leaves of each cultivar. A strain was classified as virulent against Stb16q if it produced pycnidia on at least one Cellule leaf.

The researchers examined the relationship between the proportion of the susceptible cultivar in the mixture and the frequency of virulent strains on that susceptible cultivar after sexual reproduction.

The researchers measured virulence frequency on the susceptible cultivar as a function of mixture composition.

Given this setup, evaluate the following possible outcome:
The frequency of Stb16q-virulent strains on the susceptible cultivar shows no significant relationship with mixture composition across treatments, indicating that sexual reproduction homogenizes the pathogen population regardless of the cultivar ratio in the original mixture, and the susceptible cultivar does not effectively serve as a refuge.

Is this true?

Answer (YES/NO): NO